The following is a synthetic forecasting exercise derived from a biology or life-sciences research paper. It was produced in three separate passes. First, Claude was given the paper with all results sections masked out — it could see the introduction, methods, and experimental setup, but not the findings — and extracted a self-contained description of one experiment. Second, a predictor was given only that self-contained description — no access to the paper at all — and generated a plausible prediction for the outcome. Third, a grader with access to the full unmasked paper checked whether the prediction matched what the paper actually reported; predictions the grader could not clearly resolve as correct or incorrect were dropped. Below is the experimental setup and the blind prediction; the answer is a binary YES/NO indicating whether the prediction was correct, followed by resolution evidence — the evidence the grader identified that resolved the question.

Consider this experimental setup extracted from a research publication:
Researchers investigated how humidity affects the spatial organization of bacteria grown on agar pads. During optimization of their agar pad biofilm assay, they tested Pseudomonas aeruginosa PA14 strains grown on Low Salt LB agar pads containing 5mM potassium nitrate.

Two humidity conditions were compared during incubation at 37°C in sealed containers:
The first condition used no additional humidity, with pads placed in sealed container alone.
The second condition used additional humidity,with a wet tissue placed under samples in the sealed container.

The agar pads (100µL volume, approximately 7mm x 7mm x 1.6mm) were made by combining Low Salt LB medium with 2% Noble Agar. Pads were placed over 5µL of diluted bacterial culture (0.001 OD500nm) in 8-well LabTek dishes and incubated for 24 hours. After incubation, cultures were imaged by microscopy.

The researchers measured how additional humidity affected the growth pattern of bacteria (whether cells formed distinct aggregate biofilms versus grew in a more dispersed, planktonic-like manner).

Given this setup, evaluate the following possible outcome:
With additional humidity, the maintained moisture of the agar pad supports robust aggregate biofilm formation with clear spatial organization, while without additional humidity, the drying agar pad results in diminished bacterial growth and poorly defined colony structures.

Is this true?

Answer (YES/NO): NO